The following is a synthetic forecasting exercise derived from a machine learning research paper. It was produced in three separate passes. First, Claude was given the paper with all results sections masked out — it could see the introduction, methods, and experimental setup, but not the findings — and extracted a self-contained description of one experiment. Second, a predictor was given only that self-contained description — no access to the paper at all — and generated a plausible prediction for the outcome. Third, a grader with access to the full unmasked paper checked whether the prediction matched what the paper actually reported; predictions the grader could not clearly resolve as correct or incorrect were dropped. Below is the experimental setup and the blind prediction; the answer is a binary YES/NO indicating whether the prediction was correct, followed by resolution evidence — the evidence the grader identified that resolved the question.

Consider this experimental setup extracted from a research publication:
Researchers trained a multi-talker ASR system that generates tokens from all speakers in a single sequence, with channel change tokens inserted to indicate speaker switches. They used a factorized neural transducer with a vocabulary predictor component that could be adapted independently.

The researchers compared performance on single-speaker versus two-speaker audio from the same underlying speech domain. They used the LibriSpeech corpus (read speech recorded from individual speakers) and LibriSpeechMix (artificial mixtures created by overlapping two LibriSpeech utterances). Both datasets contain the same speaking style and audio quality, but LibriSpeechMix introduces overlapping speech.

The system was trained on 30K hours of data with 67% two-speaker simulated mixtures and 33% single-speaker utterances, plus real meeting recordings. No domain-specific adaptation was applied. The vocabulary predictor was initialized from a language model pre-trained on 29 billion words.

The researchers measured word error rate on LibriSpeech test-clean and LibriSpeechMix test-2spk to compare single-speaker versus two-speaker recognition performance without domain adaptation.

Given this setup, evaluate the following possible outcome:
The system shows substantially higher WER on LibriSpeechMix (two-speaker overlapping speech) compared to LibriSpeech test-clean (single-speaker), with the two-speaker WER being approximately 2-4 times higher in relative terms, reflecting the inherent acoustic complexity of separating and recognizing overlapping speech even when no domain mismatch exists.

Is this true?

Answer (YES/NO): NO